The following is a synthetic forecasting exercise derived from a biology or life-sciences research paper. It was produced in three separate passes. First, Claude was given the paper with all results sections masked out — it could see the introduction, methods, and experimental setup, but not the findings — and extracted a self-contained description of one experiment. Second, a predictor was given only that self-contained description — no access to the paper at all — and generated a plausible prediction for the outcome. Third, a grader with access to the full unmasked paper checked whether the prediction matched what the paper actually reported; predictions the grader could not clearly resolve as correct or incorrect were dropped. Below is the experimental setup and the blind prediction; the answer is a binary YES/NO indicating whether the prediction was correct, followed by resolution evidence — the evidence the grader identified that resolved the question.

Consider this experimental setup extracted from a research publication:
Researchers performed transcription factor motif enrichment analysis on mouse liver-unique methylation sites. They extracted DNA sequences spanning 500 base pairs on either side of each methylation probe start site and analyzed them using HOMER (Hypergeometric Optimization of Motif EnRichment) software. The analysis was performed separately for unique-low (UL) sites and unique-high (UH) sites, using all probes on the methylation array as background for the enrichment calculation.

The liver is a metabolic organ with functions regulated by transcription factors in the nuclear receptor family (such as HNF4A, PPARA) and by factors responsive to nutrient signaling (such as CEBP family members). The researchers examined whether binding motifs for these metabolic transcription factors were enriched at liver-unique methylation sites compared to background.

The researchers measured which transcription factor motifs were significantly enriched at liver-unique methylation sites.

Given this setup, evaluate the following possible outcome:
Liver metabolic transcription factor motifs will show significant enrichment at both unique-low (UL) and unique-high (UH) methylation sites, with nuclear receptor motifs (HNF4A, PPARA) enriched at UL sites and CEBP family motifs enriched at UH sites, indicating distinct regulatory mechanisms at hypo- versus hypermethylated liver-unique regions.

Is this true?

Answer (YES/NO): NO